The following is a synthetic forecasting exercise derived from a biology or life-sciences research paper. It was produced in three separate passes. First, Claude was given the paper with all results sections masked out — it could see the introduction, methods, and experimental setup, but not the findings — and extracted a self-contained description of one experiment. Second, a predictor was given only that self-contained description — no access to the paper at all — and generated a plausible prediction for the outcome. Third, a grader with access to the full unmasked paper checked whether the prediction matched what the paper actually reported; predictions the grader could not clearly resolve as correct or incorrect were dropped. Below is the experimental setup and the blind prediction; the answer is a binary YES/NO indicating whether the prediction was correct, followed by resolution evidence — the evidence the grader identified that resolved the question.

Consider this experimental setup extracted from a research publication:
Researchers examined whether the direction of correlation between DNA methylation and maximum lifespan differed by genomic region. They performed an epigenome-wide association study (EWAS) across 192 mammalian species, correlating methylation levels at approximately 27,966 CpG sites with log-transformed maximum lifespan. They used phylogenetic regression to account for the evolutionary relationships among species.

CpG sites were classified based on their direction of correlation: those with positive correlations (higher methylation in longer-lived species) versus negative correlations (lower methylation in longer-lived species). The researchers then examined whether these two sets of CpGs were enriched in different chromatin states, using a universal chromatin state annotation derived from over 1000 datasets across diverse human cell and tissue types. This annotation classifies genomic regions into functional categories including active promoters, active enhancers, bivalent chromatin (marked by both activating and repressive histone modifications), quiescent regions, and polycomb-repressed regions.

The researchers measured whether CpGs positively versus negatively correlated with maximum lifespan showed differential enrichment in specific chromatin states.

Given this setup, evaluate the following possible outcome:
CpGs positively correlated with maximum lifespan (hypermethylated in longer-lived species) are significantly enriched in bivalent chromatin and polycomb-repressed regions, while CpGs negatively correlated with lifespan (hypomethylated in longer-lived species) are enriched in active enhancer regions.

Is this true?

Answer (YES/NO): NO